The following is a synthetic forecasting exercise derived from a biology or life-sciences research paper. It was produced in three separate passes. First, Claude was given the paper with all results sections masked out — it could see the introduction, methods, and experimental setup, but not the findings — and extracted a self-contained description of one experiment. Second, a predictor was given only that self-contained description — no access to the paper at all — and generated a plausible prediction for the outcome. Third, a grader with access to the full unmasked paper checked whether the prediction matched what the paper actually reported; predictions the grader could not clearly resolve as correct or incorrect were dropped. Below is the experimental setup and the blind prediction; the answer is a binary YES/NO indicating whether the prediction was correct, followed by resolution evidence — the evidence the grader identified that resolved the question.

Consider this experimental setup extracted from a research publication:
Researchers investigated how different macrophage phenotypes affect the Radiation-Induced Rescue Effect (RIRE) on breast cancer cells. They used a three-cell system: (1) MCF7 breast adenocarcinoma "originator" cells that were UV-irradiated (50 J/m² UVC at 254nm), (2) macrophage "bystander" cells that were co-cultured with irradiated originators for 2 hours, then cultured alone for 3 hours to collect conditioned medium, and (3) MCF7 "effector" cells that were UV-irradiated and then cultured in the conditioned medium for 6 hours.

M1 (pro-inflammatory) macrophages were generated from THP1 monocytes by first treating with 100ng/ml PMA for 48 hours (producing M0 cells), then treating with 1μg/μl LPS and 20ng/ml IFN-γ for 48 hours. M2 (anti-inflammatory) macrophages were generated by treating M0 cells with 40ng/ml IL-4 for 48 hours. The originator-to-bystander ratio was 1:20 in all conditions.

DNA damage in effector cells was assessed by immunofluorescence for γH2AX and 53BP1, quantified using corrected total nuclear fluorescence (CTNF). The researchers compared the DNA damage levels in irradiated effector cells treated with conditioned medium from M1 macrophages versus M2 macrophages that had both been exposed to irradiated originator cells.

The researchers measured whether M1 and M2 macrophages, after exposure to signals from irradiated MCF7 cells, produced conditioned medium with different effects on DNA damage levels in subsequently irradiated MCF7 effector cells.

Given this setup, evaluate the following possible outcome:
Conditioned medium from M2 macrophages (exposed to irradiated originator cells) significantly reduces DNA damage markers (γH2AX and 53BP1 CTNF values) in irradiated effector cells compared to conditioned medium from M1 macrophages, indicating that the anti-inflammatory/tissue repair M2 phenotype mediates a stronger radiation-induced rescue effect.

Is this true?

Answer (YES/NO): YES